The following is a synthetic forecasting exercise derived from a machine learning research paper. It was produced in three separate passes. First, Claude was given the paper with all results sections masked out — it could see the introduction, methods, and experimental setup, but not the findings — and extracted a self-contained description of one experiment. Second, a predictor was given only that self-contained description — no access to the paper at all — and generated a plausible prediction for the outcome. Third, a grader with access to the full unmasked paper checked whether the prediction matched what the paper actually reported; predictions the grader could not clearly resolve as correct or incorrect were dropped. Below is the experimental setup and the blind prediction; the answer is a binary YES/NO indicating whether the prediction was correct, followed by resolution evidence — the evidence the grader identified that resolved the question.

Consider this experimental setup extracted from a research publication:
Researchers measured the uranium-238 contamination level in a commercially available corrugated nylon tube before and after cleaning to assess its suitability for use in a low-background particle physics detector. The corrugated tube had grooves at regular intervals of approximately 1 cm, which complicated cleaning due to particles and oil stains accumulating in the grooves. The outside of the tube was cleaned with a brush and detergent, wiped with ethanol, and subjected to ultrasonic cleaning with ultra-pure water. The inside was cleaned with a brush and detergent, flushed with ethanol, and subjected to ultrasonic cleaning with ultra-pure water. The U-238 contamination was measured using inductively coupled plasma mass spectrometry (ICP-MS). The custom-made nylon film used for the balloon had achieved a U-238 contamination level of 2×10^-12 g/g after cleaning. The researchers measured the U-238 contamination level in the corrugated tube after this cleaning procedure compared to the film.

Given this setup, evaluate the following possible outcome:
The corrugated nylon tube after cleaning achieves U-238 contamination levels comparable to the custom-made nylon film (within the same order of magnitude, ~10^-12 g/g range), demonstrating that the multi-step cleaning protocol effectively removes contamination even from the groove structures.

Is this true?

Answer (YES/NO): NO